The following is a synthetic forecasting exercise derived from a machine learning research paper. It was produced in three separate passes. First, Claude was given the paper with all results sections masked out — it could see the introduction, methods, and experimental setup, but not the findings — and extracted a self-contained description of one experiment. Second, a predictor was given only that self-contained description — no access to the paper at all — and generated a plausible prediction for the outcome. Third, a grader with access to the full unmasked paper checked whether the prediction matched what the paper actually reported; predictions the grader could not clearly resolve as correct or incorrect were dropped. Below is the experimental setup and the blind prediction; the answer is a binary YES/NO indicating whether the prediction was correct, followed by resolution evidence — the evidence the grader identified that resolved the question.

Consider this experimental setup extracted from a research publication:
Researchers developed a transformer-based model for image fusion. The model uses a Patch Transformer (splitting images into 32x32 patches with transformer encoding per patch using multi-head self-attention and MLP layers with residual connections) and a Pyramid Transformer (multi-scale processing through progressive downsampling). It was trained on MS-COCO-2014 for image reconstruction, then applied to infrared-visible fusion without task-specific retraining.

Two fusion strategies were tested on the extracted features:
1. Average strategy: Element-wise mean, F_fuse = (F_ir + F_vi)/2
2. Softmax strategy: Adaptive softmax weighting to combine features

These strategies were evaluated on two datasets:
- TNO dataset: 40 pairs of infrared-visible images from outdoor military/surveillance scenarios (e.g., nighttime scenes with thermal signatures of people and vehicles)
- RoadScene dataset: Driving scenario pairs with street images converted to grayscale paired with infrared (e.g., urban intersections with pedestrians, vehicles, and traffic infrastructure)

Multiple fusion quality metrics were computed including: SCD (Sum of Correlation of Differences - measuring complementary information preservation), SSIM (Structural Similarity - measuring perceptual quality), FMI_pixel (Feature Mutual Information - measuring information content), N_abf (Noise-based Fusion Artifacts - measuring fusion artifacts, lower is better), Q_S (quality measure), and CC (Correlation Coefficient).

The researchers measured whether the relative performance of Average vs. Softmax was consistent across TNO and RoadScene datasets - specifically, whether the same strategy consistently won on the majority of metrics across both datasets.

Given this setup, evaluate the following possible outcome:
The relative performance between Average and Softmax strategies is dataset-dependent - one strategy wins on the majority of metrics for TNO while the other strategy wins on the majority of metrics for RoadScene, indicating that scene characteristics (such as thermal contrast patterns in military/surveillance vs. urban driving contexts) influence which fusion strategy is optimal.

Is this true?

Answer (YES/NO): YES